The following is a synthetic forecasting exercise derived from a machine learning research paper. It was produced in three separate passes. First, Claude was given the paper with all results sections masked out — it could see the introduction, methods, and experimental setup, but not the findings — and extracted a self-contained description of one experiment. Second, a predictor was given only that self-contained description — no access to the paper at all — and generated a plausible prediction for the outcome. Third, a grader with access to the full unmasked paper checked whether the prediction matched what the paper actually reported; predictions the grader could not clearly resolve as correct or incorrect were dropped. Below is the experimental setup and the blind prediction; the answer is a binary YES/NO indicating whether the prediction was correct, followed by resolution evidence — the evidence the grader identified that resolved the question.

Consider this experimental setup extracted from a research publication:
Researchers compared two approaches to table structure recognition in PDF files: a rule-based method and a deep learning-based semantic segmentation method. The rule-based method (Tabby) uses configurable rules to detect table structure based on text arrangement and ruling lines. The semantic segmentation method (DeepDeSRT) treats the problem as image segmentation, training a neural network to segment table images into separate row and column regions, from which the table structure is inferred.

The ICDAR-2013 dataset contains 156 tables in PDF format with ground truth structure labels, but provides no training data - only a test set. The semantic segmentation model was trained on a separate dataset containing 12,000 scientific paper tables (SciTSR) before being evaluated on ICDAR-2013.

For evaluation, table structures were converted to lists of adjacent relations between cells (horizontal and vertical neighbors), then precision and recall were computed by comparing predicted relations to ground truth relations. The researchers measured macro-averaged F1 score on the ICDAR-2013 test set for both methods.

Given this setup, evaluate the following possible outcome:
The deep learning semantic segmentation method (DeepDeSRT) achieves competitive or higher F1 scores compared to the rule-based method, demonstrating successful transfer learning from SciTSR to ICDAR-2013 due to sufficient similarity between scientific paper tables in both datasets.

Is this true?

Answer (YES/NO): NO